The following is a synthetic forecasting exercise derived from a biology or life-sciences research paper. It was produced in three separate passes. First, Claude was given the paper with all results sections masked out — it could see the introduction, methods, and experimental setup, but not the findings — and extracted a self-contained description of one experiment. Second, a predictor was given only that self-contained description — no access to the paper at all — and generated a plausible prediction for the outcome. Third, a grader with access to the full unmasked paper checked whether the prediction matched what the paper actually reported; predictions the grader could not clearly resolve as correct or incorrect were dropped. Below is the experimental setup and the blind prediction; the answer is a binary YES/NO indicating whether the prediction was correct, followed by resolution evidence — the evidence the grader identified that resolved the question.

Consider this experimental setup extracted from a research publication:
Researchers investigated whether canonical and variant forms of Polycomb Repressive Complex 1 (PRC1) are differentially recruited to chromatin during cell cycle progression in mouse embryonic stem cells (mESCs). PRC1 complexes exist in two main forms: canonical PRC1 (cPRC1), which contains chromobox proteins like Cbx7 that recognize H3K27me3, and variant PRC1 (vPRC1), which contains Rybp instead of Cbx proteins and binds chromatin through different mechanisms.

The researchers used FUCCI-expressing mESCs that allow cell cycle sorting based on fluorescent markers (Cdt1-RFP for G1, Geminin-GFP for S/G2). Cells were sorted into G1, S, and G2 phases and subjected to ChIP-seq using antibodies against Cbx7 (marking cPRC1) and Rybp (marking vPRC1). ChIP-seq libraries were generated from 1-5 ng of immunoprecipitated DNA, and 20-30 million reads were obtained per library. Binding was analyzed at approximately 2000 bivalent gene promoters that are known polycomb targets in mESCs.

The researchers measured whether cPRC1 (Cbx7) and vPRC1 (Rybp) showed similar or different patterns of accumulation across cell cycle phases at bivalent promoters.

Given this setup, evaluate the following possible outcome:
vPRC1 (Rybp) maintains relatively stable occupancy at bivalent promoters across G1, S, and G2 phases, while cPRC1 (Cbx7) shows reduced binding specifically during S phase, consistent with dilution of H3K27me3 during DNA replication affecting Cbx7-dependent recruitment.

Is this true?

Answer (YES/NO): NO